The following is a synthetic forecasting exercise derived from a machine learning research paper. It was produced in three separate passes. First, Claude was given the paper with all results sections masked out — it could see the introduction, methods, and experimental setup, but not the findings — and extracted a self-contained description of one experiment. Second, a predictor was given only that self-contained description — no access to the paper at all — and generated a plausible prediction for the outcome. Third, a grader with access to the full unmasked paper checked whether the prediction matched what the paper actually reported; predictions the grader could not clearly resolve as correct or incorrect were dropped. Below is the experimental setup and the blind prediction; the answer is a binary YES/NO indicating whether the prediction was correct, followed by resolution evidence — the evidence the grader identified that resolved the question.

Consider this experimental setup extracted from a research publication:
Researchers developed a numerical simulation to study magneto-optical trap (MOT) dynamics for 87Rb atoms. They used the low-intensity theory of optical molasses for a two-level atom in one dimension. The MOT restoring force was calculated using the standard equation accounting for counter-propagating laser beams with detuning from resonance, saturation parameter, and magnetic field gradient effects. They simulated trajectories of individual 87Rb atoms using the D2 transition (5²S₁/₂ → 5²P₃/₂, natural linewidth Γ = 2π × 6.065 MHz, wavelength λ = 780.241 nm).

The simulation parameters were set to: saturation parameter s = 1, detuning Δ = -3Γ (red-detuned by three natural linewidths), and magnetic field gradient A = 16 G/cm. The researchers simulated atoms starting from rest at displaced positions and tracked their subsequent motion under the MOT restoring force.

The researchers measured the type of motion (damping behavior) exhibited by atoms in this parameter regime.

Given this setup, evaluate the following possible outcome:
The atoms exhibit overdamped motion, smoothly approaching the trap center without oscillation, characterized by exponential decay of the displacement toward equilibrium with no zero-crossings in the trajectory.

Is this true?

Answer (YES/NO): NO